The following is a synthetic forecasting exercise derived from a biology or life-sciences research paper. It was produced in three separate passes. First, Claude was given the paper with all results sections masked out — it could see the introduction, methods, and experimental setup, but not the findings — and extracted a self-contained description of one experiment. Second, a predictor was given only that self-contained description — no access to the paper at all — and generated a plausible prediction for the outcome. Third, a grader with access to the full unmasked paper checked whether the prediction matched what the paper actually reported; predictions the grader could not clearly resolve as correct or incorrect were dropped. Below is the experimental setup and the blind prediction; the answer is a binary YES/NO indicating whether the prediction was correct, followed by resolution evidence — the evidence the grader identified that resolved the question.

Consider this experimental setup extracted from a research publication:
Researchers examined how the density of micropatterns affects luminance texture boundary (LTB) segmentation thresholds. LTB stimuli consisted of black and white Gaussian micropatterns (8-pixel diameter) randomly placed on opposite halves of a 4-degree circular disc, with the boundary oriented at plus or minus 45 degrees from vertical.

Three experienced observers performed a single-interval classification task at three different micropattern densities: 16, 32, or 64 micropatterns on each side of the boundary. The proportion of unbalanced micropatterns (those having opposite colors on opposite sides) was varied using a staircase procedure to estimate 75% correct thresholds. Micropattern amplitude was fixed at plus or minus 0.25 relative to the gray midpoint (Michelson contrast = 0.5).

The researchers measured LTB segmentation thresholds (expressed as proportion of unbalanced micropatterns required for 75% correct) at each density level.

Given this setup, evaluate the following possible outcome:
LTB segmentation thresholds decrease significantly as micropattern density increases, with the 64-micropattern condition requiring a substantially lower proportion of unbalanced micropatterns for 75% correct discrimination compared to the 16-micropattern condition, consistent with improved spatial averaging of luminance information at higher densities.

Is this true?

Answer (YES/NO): NO